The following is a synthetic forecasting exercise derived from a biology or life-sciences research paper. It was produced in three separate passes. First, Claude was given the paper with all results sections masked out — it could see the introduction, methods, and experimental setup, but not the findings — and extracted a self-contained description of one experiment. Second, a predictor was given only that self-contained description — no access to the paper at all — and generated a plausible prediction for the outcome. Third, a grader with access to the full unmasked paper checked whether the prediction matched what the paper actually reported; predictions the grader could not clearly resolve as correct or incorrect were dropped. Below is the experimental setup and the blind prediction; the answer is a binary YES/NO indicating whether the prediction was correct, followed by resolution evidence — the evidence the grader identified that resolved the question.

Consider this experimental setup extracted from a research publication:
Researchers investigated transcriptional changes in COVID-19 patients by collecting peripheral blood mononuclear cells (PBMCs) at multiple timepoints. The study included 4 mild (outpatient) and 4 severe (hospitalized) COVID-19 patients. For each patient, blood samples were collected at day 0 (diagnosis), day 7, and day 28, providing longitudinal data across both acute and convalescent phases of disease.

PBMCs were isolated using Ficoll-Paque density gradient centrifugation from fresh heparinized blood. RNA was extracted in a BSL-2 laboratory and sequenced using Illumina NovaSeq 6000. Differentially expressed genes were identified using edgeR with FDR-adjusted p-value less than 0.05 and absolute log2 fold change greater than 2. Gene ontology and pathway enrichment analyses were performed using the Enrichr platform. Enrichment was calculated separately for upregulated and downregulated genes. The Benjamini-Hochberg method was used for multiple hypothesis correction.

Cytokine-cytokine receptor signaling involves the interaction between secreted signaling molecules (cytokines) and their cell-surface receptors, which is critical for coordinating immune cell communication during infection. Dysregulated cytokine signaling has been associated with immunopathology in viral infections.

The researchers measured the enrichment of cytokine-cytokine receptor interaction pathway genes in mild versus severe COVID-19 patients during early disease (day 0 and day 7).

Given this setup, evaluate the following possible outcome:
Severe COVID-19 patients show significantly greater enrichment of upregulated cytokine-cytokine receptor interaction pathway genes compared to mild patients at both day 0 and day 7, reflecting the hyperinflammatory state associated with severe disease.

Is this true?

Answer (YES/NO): NO